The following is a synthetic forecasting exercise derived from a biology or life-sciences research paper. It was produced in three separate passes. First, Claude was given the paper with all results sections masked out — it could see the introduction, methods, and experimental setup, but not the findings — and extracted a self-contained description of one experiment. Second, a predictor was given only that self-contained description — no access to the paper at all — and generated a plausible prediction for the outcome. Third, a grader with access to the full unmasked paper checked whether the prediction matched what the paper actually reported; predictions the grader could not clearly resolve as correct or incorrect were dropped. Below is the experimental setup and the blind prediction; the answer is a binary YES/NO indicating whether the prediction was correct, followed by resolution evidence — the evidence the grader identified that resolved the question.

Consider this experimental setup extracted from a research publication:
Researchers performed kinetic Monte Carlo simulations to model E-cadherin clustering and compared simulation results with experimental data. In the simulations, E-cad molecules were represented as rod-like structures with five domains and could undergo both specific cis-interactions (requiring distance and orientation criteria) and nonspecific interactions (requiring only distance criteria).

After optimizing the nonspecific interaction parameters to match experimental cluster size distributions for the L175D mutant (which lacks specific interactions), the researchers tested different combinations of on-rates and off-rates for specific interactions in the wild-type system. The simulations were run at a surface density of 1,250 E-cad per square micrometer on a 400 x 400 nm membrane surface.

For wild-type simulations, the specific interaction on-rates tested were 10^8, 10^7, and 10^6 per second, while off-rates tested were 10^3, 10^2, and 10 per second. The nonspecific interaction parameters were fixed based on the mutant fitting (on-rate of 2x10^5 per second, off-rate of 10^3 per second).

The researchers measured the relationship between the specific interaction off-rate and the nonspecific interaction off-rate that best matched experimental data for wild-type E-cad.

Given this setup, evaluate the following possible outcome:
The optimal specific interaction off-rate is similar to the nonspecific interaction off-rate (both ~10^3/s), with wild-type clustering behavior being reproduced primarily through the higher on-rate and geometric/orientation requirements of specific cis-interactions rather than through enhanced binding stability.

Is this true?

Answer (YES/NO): NO